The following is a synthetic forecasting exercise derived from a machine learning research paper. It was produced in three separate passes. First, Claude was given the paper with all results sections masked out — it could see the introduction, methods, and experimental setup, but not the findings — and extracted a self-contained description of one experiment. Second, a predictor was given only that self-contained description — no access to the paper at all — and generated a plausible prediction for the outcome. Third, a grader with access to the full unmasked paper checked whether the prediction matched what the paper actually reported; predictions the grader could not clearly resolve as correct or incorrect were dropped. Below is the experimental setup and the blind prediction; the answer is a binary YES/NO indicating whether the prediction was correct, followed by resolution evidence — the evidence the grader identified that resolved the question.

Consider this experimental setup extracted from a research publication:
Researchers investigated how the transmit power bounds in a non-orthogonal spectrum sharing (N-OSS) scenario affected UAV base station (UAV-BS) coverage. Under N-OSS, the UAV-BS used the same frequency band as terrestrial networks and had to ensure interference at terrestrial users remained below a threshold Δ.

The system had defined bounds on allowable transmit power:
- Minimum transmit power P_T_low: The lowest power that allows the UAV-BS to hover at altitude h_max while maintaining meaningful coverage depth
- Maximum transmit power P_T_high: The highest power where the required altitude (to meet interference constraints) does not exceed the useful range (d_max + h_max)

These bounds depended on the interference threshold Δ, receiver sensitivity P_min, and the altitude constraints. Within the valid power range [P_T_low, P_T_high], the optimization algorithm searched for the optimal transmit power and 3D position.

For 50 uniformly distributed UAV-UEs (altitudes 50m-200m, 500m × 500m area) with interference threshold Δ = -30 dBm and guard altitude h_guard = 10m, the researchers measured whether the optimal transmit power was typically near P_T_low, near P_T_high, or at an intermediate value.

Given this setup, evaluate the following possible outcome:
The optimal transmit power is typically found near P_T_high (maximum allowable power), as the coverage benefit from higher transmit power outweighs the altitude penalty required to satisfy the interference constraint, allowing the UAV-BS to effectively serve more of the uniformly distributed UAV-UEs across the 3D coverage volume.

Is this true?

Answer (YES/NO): NO